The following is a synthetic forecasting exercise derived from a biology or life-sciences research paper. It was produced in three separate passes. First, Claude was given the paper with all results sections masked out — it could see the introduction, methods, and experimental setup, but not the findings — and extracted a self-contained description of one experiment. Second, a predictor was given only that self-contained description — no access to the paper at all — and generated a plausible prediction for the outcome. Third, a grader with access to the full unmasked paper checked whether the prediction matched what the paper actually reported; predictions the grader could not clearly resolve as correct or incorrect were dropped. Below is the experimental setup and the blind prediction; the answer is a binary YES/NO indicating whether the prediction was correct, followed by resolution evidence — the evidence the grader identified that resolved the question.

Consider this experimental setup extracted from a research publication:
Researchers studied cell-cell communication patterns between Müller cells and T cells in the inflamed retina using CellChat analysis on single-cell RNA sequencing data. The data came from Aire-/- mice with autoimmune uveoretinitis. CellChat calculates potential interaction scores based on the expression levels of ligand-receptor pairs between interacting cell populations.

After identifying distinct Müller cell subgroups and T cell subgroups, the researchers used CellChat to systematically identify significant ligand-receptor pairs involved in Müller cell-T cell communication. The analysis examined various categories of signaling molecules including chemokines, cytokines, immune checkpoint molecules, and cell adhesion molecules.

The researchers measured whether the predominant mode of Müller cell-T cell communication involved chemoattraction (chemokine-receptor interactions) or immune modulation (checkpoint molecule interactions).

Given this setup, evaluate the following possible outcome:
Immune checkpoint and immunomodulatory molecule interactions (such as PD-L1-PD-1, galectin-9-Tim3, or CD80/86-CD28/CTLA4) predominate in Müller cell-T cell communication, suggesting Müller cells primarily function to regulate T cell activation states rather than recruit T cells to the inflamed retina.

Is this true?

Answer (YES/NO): YES